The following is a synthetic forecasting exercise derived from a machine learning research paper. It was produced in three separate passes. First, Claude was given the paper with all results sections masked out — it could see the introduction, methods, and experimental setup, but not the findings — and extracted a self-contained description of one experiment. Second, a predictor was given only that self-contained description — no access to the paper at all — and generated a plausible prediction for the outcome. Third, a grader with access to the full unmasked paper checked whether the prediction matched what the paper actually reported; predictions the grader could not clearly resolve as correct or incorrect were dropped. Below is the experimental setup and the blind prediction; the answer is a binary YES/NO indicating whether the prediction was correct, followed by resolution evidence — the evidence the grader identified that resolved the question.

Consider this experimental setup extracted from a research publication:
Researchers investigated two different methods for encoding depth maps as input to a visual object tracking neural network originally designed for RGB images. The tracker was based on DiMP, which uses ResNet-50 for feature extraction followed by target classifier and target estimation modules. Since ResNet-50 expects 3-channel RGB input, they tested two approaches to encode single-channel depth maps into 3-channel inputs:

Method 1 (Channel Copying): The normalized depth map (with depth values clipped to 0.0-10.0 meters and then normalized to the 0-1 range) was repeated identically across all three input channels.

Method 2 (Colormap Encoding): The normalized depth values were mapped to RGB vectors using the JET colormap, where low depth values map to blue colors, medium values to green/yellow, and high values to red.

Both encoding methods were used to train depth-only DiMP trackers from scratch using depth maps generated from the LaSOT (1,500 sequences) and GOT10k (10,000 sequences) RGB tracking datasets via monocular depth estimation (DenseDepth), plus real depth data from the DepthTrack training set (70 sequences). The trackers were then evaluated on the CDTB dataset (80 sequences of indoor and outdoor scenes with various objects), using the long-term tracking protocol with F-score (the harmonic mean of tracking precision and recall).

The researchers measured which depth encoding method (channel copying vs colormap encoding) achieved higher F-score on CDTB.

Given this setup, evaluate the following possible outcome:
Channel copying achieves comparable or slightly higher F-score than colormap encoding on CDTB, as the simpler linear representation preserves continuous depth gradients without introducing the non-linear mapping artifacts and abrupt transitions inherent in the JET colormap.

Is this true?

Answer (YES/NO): YES